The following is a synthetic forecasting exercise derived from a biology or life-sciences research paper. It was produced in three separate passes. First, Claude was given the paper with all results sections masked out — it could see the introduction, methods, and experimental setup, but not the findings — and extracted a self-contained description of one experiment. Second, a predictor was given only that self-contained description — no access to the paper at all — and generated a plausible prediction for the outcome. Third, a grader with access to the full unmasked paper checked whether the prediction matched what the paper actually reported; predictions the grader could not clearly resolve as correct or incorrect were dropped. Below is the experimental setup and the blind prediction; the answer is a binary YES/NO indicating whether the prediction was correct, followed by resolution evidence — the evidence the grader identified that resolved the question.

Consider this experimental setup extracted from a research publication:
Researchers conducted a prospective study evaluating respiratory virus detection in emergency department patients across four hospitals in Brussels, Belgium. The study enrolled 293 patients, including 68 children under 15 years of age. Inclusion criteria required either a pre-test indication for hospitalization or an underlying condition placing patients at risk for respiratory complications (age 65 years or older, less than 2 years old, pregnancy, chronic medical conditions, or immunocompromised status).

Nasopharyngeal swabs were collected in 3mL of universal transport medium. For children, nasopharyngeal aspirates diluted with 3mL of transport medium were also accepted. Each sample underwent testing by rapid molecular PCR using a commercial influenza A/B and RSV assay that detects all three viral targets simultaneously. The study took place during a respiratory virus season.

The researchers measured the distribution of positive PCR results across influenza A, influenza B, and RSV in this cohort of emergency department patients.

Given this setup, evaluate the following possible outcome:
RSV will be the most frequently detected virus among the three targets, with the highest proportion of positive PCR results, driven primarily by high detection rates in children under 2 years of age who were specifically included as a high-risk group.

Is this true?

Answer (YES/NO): NO